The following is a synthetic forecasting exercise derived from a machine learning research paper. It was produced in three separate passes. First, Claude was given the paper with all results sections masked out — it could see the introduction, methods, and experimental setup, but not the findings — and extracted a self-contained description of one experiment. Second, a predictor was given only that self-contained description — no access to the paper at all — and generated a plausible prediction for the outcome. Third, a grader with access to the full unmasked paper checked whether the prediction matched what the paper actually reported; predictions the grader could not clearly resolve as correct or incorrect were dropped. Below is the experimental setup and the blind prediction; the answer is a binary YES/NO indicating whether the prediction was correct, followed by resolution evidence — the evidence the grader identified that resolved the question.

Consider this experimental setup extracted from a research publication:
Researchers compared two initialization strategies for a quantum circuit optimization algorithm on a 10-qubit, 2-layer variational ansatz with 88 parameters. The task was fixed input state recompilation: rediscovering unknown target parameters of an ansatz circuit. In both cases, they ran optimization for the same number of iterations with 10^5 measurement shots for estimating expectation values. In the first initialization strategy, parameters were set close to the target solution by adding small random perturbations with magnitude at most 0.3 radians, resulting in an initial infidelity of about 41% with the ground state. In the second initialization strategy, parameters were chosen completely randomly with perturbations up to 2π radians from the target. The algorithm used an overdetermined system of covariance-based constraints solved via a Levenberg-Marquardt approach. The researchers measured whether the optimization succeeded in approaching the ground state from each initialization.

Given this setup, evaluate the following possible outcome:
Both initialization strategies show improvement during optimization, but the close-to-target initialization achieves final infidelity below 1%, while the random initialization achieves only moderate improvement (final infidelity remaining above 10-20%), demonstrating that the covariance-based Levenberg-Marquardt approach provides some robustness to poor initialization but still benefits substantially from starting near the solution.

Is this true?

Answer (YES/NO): NO